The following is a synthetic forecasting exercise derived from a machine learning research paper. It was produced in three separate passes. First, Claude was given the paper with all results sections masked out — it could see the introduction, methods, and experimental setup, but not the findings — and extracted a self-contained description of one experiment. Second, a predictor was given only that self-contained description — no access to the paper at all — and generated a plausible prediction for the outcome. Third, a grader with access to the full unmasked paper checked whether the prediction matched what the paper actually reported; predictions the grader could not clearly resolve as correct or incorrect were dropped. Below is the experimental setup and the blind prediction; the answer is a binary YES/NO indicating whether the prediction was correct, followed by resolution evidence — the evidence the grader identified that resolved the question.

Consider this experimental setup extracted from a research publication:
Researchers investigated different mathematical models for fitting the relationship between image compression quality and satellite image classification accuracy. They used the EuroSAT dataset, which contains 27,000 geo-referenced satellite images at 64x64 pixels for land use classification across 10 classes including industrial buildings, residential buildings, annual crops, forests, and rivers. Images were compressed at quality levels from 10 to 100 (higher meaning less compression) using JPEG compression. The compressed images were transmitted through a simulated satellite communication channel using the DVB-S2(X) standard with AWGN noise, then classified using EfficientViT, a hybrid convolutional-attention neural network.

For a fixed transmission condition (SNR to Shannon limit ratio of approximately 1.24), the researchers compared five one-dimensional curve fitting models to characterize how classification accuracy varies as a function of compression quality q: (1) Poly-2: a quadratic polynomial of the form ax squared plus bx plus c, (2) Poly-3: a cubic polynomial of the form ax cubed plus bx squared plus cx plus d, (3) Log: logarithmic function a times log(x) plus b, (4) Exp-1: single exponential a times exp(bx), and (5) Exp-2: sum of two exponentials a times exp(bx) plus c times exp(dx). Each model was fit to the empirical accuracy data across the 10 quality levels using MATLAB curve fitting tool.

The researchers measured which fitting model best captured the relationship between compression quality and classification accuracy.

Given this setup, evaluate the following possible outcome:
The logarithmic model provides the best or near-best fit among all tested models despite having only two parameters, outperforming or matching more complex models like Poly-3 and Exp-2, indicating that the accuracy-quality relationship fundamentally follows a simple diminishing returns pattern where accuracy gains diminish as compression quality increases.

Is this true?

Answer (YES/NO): NO